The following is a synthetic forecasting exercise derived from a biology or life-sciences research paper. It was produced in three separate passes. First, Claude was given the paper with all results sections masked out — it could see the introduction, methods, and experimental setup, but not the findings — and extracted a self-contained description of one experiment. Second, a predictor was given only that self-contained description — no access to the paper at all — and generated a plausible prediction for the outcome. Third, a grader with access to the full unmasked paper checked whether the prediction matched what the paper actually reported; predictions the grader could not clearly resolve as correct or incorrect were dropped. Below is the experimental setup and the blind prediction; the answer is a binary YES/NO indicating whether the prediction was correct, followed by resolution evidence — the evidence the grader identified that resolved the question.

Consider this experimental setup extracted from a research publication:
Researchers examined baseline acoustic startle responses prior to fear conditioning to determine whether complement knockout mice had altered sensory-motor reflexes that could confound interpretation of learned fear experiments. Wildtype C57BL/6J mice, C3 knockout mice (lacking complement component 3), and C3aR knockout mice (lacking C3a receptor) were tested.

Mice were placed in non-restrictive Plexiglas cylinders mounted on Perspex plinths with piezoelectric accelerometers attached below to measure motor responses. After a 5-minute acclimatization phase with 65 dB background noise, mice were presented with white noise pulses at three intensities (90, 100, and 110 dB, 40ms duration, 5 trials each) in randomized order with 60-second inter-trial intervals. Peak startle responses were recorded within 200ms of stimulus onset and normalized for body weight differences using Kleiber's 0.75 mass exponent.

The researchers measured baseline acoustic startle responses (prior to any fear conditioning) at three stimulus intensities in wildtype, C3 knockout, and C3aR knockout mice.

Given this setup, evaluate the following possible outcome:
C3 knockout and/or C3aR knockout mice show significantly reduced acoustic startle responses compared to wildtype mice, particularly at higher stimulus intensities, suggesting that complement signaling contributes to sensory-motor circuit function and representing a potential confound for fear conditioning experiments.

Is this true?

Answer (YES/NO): NO